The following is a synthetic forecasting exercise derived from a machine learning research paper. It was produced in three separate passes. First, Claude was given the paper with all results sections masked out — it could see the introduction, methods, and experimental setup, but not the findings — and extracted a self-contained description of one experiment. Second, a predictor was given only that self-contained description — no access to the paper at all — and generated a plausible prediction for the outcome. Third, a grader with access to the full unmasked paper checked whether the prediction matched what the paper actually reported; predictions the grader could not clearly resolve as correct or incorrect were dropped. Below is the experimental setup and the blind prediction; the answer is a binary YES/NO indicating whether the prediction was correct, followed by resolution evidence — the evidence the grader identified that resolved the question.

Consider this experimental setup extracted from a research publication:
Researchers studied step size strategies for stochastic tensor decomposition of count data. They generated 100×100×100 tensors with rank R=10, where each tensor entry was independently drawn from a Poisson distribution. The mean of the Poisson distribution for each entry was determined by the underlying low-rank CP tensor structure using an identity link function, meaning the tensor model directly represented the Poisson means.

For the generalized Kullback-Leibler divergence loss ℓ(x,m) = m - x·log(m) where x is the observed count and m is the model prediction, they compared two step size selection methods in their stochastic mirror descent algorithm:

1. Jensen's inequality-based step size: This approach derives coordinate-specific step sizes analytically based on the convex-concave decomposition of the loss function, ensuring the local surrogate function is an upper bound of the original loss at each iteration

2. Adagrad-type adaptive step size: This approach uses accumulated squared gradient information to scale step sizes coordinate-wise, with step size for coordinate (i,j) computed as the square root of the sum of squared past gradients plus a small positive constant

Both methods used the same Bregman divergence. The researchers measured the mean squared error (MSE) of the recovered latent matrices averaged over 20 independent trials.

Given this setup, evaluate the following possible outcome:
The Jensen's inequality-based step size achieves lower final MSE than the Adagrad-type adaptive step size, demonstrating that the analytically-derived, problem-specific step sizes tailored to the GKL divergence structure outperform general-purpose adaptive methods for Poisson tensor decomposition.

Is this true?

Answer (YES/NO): NO